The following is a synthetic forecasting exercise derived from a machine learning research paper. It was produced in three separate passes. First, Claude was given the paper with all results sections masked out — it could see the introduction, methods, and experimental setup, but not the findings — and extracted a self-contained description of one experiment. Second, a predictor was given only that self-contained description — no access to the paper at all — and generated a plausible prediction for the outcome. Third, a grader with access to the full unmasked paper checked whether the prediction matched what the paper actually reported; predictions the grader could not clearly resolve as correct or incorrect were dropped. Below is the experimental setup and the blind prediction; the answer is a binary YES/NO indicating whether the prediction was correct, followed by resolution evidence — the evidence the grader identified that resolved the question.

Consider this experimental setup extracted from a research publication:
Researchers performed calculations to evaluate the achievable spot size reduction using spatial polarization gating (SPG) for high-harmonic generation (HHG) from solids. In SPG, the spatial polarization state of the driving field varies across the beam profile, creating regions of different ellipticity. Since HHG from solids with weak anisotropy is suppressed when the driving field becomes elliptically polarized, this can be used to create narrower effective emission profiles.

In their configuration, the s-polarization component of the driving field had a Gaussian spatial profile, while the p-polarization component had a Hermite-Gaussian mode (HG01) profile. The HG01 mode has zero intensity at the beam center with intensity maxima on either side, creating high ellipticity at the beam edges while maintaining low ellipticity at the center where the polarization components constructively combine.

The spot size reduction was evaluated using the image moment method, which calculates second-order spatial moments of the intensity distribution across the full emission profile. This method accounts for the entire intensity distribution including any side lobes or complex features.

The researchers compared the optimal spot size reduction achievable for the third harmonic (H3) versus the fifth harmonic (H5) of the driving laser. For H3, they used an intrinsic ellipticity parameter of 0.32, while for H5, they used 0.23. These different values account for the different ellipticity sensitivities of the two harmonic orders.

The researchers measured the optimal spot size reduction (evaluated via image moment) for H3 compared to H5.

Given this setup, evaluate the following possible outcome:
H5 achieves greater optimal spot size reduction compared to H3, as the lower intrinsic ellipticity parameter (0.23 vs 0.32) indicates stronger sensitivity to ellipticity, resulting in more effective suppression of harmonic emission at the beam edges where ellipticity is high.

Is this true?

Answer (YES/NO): YES